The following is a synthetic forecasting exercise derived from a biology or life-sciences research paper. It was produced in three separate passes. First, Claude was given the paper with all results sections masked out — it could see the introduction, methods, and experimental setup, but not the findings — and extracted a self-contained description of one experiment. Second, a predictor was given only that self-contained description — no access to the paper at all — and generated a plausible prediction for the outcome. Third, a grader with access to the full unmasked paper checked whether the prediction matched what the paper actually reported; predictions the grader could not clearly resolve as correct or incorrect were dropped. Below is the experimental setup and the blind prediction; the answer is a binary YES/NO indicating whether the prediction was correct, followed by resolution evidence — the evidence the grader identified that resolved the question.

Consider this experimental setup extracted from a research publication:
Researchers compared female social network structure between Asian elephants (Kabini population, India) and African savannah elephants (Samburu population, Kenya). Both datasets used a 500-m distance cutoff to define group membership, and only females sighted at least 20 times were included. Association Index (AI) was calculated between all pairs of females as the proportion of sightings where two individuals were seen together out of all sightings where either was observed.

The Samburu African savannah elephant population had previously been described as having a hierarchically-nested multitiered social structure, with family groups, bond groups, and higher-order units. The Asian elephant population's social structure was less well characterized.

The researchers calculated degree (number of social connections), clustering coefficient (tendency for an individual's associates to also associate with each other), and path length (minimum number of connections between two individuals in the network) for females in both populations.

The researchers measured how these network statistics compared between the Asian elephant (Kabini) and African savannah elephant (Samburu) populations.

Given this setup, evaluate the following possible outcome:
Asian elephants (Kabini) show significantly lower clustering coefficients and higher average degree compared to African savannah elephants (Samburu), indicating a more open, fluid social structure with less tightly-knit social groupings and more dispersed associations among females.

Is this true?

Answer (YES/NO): NO